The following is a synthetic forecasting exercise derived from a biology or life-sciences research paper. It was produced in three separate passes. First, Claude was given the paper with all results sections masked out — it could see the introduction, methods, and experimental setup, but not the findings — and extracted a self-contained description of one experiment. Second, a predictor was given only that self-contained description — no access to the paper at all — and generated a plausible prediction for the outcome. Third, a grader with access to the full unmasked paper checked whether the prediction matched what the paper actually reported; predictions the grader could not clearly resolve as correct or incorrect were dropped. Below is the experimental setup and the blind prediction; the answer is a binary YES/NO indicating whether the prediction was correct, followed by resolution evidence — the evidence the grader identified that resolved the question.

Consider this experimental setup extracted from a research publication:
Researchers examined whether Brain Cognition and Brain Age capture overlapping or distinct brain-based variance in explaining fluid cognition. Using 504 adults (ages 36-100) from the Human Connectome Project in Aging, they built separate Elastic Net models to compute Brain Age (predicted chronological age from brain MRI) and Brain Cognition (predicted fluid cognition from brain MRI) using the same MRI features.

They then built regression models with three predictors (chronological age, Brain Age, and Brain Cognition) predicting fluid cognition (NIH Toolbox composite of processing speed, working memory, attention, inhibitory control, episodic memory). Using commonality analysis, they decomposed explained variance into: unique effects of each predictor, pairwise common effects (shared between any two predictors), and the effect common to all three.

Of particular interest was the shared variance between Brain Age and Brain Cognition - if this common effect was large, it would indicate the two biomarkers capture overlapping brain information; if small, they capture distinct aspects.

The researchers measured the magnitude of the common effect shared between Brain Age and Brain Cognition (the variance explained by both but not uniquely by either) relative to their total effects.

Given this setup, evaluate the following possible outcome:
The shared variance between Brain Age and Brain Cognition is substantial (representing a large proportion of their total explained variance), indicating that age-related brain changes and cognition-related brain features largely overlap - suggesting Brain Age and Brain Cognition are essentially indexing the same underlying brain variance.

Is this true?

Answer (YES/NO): NO